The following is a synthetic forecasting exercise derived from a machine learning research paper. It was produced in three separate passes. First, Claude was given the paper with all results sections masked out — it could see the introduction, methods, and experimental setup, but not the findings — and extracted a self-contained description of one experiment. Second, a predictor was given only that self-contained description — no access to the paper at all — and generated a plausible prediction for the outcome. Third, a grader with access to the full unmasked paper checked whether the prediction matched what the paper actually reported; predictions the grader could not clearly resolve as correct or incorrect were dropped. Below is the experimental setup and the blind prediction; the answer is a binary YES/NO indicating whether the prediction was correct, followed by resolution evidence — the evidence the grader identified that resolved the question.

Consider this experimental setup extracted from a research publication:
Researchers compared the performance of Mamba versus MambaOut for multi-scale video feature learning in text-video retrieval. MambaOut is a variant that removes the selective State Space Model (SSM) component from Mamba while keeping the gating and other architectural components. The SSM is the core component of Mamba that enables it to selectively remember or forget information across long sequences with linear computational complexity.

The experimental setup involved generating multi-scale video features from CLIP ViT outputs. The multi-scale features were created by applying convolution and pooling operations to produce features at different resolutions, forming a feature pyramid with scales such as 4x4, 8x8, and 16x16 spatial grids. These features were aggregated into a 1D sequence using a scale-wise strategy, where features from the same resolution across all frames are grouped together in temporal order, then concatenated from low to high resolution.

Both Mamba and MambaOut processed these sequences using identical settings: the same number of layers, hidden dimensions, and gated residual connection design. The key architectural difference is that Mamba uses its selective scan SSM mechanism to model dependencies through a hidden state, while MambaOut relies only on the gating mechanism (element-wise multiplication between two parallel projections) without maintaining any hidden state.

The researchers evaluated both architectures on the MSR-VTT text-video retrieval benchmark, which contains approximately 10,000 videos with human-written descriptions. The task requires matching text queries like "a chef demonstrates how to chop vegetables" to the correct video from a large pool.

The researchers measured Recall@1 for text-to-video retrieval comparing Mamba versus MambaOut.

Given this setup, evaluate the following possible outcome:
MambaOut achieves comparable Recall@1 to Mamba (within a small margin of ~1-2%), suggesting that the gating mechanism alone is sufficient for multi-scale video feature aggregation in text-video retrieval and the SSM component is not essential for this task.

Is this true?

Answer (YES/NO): NO